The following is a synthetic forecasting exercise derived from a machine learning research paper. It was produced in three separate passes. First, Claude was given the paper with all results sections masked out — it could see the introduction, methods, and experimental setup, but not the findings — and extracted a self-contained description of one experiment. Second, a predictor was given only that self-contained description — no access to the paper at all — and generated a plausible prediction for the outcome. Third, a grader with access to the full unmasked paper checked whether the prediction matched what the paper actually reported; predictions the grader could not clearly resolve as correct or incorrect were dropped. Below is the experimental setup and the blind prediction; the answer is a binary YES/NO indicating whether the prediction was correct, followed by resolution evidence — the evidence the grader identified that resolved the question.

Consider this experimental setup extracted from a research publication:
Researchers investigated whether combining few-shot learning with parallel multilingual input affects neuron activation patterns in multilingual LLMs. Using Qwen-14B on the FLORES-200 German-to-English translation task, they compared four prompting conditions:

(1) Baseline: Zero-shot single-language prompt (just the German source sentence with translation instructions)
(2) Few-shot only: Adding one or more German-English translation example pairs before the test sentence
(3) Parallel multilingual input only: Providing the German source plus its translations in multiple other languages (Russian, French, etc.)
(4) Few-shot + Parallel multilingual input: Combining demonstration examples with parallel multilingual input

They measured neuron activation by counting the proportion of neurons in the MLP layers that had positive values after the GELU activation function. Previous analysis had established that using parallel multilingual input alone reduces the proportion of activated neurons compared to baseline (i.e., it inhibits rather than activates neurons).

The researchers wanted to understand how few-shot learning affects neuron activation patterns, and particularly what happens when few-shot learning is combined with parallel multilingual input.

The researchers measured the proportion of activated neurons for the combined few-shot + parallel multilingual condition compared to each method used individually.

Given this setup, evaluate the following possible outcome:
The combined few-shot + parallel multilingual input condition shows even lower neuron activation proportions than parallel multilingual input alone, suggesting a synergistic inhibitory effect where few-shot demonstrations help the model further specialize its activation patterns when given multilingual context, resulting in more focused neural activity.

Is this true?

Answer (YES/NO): YES